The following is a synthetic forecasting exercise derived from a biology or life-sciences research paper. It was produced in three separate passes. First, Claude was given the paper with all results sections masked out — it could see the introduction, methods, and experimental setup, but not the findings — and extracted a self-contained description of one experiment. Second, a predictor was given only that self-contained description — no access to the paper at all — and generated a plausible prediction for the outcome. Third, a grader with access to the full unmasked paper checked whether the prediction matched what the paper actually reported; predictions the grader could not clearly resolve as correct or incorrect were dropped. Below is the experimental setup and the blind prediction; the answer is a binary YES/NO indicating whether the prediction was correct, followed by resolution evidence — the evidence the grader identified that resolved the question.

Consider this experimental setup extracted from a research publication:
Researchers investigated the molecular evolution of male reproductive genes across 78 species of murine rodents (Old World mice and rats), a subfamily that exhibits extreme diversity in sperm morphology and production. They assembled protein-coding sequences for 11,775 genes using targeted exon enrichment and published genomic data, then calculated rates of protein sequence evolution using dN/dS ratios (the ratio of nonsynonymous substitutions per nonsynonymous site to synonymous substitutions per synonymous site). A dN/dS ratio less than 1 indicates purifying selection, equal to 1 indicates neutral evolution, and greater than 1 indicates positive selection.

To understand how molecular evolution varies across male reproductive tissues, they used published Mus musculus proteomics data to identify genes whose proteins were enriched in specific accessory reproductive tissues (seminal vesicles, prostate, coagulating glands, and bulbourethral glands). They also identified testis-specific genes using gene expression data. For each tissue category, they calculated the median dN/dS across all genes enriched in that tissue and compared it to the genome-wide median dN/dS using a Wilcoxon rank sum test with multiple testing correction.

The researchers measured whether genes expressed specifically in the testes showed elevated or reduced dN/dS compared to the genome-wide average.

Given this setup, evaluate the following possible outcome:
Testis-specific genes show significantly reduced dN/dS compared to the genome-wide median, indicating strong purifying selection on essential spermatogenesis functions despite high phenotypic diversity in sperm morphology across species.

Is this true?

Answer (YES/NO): NO